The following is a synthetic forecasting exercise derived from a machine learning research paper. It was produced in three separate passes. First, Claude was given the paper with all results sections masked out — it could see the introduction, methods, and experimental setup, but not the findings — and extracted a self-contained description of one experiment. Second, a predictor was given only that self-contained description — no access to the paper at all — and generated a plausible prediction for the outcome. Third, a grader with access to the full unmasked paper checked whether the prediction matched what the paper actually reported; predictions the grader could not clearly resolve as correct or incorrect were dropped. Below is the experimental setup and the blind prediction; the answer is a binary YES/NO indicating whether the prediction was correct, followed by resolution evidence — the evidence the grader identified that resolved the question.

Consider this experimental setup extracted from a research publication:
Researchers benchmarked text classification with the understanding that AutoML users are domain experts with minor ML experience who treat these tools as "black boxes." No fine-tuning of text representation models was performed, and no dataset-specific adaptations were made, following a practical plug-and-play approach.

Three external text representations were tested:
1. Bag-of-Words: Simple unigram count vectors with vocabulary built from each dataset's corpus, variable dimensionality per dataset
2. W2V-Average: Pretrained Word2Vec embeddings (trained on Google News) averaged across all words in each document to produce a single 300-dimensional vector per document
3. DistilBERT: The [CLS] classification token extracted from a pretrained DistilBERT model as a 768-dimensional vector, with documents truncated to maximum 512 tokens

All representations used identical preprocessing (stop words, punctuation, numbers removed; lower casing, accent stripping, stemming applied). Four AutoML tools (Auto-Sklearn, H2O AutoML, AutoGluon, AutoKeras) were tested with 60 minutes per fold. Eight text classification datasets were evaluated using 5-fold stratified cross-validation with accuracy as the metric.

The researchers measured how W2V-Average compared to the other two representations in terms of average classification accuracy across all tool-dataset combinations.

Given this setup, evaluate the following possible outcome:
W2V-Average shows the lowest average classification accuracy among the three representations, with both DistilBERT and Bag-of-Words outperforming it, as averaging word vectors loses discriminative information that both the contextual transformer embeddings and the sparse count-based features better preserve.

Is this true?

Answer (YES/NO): NO